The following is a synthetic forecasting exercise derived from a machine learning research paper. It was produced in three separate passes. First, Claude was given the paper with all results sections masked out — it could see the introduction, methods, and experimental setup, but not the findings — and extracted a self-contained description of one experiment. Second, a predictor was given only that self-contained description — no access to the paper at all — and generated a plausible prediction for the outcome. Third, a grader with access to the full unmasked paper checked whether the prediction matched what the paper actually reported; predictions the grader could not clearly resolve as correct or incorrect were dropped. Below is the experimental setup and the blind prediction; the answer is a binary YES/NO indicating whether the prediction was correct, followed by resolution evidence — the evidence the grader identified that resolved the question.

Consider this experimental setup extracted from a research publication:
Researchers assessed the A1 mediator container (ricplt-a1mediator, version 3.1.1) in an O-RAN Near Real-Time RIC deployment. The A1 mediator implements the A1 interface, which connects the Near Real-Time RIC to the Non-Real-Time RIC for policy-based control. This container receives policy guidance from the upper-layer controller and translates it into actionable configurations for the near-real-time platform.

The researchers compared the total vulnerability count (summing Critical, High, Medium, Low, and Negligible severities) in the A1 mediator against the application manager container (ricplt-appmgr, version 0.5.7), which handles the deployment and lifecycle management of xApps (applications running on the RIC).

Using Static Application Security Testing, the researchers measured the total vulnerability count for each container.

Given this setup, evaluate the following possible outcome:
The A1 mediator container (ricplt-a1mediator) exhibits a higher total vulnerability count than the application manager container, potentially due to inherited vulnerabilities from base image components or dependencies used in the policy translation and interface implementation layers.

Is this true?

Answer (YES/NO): NO